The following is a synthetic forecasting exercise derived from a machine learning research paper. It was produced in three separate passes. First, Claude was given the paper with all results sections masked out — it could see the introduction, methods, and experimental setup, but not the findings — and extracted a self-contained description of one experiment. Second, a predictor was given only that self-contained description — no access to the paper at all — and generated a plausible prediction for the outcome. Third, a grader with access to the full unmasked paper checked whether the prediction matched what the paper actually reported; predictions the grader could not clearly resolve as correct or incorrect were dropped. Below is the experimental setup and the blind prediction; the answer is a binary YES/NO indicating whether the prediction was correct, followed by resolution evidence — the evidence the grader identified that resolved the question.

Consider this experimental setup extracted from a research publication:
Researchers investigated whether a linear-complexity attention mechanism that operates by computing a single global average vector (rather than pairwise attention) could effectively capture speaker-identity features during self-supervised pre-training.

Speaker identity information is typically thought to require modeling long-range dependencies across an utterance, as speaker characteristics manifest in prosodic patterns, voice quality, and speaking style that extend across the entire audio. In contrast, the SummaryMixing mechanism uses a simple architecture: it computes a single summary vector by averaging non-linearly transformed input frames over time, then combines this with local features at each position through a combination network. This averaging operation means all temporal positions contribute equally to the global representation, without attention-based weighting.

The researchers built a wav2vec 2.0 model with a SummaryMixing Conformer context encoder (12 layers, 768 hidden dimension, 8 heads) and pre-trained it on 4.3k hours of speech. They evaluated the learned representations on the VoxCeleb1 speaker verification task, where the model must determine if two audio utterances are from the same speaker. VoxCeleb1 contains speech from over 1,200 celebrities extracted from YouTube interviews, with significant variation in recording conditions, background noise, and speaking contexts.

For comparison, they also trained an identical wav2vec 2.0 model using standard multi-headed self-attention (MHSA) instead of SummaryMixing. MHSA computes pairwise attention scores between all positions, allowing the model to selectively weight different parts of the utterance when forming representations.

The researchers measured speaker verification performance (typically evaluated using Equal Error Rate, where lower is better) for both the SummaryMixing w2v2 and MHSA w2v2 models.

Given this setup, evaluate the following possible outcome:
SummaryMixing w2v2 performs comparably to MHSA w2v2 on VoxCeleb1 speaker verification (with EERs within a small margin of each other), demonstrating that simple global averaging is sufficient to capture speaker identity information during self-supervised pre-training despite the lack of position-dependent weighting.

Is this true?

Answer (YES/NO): NO